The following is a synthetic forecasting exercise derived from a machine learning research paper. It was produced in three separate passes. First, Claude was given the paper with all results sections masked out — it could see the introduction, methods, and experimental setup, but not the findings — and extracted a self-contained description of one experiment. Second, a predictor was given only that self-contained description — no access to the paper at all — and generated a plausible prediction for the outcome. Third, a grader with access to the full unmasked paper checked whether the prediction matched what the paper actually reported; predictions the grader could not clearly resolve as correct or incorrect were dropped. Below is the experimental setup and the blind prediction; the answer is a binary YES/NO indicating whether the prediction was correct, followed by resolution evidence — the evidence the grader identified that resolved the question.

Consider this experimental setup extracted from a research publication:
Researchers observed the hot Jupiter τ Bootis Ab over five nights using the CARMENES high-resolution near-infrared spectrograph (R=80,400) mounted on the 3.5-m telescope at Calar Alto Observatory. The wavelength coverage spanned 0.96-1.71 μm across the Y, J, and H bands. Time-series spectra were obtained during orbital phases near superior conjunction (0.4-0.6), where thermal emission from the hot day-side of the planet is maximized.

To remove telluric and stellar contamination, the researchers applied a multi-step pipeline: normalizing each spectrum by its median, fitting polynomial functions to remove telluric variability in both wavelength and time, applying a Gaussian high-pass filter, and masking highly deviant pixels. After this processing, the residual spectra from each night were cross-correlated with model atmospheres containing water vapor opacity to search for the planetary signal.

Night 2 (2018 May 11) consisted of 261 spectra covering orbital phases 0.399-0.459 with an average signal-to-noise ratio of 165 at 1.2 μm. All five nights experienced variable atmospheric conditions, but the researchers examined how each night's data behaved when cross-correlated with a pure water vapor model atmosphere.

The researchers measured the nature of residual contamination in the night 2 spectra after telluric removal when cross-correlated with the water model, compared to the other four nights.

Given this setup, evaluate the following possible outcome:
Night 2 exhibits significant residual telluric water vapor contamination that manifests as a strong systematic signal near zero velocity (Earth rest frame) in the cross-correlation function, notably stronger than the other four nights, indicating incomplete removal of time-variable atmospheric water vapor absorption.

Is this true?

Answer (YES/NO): YES